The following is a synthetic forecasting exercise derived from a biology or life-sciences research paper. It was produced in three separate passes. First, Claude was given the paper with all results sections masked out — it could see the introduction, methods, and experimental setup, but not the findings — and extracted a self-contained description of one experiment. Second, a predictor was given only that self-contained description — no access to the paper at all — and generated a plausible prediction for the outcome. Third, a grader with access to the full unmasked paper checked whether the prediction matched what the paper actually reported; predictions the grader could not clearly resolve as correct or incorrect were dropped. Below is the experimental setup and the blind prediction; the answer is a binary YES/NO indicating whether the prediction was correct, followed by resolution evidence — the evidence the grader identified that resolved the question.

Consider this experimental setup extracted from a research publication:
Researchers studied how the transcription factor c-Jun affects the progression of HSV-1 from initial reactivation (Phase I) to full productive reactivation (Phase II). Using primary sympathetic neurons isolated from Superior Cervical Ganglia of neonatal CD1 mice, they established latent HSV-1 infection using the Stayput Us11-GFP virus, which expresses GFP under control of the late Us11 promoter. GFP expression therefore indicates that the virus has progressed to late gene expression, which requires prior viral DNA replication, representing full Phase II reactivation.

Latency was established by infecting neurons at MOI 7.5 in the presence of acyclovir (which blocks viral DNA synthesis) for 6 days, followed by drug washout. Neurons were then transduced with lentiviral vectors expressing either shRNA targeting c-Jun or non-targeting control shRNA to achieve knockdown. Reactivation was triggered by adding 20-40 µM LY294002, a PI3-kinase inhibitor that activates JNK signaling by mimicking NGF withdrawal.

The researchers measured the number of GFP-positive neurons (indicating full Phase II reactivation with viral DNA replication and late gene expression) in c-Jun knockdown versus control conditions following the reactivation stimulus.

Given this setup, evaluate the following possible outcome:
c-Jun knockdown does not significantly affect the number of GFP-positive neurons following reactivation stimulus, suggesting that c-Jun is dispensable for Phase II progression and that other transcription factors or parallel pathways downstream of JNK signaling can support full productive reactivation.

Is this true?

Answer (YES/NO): NO